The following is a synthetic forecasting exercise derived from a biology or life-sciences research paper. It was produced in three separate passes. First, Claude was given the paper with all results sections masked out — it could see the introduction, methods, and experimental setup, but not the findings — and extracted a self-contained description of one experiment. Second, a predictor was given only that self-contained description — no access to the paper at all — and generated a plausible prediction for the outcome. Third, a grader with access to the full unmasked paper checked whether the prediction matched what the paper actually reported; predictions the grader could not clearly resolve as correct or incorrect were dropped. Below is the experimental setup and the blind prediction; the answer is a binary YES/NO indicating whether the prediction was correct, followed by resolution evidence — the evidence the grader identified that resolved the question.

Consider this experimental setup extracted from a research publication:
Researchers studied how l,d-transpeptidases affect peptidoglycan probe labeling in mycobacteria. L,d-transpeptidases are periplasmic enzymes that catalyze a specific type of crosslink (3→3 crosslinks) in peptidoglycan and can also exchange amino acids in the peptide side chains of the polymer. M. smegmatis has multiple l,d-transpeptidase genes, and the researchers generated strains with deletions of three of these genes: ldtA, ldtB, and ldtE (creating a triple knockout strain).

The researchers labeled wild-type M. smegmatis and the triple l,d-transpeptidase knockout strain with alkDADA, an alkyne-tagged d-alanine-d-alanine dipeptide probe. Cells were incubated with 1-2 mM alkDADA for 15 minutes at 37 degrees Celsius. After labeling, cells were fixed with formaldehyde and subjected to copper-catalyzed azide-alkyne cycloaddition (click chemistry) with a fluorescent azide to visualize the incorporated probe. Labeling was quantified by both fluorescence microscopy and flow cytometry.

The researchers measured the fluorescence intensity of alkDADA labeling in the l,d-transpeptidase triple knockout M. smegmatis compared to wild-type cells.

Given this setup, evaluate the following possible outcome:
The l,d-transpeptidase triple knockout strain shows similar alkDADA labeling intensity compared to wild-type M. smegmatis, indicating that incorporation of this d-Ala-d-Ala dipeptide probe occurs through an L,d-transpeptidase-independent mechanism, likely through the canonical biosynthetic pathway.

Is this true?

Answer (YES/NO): NO